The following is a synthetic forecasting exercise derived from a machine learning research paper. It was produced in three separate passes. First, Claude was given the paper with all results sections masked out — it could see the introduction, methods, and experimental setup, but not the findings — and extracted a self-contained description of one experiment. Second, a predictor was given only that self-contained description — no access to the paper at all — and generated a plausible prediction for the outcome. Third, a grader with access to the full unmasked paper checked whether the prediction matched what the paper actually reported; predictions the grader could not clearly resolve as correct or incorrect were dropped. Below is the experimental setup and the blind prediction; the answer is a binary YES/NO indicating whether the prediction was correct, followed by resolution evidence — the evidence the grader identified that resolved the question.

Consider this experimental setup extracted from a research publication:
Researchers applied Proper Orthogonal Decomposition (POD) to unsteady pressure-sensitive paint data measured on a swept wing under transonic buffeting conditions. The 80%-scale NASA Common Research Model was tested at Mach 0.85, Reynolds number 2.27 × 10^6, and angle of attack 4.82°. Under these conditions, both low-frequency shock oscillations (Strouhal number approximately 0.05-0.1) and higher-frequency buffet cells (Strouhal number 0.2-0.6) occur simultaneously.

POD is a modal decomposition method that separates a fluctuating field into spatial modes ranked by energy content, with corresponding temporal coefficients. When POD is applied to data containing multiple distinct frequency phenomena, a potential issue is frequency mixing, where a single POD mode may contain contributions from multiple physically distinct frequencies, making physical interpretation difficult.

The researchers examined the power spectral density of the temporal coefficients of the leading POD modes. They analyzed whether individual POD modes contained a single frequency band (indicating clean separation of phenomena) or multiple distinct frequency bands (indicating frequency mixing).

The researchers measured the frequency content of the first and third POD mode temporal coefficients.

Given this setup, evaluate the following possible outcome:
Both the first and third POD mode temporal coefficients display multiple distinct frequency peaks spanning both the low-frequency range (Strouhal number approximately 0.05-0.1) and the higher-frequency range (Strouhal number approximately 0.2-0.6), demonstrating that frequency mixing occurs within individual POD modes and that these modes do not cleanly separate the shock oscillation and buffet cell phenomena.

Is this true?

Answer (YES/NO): YES